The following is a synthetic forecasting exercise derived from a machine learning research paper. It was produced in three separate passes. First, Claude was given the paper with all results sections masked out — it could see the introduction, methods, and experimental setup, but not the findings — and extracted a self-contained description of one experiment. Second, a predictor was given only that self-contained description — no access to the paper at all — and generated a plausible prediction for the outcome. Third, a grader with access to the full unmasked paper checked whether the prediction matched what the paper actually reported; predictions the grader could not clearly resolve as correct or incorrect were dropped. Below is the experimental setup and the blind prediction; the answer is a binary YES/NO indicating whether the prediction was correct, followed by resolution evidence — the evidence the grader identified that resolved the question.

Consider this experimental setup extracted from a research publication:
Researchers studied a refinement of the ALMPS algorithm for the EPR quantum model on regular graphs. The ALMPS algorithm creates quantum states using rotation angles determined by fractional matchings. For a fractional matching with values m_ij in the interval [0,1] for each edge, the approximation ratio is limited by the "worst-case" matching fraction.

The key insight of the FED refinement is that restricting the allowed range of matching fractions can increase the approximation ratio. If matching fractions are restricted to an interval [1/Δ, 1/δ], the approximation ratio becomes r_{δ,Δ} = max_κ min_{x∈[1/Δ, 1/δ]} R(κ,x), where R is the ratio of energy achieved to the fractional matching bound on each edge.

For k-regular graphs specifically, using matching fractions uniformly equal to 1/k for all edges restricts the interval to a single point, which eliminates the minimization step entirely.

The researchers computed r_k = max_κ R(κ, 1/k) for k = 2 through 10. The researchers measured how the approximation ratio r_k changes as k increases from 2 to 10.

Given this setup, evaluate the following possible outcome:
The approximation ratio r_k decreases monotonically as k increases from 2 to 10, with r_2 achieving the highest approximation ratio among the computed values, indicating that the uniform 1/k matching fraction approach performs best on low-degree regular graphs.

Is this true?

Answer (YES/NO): NO